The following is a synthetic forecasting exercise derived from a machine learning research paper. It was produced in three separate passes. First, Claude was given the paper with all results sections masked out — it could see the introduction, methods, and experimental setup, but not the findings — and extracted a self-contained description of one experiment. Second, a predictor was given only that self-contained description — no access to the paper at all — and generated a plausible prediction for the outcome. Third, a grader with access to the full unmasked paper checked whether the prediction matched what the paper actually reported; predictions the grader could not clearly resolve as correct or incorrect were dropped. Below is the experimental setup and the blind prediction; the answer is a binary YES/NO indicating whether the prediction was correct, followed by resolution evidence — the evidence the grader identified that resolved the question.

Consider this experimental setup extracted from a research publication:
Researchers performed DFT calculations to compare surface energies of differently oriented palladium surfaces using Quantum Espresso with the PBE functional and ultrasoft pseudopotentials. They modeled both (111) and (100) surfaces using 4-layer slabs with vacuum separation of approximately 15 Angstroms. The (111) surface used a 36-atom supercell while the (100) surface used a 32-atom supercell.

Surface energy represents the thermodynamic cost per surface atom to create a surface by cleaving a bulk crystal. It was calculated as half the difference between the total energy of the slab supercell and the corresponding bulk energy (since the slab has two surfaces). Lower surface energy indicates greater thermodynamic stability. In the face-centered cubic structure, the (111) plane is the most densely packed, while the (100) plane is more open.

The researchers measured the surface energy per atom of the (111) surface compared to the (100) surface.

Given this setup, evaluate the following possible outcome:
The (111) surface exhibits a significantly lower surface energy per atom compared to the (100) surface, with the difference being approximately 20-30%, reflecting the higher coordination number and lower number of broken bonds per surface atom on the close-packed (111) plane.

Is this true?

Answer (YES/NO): YES